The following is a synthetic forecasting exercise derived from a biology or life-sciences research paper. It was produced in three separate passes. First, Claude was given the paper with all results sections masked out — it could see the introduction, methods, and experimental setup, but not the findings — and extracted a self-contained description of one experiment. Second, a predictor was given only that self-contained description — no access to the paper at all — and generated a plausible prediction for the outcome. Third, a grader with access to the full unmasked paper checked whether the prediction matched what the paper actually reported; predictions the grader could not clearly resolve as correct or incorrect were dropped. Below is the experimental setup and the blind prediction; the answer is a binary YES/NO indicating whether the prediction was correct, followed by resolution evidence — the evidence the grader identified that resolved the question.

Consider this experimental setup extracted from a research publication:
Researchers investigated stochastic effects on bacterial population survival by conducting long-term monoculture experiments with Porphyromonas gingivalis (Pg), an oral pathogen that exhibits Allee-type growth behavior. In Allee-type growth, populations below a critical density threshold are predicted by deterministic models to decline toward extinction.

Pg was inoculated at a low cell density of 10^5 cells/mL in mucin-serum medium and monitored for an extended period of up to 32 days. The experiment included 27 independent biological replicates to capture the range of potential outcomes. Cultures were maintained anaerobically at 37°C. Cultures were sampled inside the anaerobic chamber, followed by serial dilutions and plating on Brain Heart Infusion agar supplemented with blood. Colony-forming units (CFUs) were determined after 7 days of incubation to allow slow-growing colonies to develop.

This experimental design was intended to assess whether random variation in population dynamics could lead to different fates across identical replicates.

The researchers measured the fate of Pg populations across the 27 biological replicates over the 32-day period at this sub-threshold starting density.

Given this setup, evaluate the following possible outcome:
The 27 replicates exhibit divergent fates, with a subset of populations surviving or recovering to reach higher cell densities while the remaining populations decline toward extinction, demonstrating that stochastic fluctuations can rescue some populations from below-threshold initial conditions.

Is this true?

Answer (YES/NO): YES